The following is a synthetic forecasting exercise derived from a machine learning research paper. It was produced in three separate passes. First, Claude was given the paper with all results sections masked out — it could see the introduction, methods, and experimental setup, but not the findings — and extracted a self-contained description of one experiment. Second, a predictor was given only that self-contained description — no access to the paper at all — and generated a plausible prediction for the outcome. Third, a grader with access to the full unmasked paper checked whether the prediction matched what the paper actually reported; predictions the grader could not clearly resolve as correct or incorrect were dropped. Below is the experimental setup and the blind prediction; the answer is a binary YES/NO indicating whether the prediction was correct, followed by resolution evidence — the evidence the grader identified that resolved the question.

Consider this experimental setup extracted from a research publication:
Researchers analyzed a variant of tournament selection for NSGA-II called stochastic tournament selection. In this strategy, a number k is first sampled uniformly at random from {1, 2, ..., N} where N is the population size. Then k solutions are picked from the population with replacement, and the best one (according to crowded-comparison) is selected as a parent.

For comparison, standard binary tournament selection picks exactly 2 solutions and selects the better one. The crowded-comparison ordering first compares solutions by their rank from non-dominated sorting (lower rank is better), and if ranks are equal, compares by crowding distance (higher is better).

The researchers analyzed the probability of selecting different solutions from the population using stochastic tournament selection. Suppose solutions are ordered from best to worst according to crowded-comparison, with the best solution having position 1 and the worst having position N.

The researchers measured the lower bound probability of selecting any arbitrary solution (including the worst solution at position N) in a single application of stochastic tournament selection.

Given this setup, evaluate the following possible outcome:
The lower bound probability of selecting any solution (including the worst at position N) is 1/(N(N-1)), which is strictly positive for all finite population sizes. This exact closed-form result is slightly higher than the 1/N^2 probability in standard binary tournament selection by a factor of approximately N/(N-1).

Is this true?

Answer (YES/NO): NO